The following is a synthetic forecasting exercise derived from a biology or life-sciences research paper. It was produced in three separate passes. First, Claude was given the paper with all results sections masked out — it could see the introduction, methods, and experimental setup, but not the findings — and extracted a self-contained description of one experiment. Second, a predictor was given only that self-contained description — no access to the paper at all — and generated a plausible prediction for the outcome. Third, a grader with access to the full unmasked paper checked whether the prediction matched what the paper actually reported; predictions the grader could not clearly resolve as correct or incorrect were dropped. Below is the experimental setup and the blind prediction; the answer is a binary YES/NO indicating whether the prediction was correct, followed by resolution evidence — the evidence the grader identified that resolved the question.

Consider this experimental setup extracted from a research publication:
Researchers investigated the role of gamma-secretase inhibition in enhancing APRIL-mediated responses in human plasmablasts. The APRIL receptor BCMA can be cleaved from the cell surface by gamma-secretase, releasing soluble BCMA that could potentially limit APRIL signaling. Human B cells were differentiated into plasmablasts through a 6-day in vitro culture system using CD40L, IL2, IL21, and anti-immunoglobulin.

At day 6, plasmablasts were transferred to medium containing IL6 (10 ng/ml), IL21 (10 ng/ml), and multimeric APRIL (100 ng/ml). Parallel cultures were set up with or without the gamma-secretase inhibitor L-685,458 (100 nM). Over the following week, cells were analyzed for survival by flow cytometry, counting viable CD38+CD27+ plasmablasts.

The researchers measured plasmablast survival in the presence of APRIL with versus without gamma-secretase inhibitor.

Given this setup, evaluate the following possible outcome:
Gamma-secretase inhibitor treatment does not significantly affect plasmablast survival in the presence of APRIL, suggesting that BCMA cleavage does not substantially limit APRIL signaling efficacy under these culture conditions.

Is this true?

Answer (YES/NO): NO